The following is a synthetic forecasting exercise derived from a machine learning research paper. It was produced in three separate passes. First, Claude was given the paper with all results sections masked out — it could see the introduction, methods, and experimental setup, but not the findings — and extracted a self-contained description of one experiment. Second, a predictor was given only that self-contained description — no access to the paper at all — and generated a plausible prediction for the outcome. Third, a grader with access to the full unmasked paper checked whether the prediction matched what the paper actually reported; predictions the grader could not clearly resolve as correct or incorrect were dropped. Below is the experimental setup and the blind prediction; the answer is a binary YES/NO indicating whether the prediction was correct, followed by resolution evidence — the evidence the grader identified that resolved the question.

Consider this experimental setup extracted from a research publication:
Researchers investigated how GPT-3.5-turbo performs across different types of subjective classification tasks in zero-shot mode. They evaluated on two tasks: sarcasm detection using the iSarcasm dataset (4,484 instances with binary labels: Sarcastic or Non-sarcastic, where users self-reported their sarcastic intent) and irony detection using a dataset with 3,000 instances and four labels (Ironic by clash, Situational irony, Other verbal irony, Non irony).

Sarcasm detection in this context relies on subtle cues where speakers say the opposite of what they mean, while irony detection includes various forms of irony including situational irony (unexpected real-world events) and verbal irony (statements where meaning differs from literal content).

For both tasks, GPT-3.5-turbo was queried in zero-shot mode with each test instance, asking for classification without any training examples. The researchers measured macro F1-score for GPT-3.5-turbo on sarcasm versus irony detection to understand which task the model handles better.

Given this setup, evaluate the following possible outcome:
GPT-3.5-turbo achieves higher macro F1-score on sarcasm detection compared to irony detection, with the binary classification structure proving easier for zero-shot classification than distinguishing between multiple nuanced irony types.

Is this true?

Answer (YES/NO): NO